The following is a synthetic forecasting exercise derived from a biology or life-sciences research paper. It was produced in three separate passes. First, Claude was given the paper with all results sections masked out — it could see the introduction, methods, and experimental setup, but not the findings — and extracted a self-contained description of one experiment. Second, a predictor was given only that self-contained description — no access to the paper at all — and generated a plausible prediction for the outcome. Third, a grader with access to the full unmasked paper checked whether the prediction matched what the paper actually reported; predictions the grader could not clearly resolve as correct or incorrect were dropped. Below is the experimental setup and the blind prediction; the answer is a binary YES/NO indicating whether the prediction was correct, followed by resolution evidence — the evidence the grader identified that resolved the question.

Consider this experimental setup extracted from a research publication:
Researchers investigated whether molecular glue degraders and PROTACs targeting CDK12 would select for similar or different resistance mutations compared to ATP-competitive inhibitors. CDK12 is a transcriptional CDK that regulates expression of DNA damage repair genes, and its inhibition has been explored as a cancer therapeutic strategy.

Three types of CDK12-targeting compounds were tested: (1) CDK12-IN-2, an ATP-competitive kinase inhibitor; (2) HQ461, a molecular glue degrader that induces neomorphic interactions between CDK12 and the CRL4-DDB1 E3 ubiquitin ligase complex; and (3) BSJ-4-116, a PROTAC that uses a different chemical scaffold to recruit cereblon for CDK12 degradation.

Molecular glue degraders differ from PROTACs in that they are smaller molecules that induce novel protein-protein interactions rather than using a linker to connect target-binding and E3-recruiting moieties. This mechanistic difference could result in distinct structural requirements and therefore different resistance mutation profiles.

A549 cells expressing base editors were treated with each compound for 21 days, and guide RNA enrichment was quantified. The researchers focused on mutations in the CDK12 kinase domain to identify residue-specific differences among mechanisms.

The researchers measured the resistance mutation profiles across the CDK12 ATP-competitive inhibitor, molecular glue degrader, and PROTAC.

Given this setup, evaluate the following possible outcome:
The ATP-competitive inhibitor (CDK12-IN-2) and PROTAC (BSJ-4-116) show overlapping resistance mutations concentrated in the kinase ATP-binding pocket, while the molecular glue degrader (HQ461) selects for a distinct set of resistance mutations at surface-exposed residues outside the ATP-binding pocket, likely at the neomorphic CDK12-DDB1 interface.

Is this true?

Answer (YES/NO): NO